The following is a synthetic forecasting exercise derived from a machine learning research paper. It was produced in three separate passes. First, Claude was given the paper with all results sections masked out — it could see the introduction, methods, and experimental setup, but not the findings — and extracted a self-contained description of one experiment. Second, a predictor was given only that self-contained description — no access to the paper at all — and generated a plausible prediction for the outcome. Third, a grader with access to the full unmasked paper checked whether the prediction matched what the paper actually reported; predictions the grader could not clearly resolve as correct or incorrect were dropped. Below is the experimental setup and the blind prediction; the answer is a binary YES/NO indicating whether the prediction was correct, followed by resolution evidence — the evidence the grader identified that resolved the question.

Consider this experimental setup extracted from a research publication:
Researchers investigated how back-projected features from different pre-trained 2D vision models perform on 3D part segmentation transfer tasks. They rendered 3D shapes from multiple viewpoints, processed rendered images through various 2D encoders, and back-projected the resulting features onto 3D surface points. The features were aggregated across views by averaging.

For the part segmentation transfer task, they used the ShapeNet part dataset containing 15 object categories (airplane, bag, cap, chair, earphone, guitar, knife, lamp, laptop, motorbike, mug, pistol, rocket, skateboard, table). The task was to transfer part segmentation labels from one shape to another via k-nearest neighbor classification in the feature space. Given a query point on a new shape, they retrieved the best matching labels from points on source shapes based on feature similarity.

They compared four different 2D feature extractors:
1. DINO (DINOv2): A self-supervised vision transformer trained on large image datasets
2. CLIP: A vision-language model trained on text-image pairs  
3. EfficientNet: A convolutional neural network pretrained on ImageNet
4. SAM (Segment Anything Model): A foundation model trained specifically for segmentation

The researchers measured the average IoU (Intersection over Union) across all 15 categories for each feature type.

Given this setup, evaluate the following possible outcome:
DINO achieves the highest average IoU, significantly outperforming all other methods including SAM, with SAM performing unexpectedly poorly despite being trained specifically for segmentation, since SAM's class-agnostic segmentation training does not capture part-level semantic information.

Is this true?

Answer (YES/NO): NO